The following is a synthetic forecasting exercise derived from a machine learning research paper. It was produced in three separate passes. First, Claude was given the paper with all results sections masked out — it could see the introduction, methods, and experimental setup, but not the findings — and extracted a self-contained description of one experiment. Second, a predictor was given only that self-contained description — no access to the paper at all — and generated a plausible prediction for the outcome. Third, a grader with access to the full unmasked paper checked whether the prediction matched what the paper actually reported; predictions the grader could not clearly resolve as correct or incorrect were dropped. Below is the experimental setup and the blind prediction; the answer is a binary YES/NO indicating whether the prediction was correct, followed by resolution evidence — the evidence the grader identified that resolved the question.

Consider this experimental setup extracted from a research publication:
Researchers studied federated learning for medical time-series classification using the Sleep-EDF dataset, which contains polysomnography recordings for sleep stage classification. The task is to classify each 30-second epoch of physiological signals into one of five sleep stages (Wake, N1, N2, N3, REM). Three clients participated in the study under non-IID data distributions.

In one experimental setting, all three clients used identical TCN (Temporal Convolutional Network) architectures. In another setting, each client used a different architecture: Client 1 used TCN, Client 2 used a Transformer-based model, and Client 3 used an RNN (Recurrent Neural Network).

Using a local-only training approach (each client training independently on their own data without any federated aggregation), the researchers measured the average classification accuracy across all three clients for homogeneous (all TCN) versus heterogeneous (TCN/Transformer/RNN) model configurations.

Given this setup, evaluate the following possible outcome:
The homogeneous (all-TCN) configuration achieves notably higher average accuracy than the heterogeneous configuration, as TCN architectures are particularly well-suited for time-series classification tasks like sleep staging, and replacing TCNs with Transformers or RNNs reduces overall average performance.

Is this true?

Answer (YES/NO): NO